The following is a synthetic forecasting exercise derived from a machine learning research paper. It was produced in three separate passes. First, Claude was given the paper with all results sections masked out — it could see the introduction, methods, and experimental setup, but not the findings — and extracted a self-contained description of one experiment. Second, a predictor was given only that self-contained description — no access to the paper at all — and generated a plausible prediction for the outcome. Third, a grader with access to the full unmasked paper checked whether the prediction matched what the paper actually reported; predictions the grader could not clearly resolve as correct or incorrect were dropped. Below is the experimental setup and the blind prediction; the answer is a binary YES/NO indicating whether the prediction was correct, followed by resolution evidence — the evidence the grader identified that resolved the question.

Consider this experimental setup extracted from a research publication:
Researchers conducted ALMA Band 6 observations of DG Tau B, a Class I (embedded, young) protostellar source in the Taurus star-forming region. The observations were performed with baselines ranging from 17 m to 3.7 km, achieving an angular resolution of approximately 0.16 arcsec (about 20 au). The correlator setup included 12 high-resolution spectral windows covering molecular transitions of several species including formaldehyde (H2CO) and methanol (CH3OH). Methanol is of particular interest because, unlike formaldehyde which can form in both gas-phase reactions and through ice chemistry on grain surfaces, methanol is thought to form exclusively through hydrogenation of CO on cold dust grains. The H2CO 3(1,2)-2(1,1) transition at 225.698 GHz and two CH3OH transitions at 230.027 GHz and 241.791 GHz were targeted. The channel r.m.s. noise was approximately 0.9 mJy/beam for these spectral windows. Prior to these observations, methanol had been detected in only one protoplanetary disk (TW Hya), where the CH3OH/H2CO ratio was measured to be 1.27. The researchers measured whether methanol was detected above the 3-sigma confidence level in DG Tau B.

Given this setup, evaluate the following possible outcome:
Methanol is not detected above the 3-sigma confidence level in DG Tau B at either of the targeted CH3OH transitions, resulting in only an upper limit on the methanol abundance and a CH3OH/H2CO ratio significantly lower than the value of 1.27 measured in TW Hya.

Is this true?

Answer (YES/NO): NO